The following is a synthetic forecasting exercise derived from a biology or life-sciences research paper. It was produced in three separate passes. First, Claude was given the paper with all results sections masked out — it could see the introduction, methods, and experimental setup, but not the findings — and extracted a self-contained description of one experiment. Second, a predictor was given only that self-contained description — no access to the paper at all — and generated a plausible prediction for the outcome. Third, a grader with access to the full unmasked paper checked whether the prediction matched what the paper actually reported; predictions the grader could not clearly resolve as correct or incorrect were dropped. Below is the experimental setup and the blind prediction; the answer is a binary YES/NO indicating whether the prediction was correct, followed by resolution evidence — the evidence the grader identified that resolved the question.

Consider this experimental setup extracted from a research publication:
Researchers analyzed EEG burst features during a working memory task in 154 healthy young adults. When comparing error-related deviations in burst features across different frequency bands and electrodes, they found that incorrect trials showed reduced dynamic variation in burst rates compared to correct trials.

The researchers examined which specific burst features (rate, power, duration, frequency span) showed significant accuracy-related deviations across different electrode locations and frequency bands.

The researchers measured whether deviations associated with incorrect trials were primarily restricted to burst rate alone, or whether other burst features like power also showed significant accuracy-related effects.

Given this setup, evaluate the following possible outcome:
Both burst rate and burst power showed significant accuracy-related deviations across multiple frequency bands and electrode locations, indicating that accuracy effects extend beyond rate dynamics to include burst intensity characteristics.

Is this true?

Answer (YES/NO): NO